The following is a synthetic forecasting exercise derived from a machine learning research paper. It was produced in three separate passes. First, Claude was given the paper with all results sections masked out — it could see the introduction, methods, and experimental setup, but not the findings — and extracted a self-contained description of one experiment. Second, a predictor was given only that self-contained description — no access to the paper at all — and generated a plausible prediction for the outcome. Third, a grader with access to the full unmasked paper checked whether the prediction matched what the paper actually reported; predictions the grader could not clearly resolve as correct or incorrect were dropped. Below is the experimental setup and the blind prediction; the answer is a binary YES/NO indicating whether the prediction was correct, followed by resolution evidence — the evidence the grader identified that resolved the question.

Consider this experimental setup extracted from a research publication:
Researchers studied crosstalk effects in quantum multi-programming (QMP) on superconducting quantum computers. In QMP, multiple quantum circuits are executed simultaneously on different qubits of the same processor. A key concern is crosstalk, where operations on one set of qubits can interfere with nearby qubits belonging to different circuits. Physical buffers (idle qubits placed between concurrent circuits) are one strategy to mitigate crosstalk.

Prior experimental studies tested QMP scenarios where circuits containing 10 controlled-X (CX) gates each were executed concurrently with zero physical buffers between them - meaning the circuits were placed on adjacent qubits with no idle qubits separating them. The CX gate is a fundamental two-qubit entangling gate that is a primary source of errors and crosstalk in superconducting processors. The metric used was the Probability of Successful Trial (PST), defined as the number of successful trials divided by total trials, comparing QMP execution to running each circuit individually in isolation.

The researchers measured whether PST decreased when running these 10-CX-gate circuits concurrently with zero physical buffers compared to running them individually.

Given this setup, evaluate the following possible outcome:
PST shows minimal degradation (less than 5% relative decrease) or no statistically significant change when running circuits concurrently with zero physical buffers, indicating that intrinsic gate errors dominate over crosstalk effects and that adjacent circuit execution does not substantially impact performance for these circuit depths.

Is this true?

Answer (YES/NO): YES